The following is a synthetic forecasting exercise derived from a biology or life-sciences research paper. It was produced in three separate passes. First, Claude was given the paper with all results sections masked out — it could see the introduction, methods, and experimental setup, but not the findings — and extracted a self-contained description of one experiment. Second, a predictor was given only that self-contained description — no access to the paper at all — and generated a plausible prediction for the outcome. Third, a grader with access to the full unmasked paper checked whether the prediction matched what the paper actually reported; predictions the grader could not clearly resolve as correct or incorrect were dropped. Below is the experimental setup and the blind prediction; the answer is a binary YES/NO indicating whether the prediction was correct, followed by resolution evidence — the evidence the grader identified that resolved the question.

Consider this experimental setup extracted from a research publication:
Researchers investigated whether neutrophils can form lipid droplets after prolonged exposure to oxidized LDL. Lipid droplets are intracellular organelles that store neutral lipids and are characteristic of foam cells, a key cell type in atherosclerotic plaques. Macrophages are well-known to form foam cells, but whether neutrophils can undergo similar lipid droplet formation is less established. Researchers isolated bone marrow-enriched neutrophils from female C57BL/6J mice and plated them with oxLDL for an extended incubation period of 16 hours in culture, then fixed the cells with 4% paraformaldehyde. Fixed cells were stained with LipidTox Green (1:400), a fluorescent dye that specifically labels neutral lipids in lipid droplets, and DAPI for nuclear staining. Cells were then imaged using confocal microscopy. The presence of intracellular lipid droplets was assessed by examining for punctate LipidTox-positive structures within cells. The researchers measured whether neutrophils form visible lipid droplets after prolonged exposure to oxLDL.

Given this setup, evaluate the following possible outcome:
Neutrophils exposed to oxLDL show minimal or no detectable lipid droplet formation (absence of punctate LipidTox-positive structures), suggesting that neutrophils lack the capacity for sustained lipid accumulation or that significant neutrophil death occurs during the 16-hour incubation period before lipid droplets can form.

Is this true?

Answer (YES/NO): NO